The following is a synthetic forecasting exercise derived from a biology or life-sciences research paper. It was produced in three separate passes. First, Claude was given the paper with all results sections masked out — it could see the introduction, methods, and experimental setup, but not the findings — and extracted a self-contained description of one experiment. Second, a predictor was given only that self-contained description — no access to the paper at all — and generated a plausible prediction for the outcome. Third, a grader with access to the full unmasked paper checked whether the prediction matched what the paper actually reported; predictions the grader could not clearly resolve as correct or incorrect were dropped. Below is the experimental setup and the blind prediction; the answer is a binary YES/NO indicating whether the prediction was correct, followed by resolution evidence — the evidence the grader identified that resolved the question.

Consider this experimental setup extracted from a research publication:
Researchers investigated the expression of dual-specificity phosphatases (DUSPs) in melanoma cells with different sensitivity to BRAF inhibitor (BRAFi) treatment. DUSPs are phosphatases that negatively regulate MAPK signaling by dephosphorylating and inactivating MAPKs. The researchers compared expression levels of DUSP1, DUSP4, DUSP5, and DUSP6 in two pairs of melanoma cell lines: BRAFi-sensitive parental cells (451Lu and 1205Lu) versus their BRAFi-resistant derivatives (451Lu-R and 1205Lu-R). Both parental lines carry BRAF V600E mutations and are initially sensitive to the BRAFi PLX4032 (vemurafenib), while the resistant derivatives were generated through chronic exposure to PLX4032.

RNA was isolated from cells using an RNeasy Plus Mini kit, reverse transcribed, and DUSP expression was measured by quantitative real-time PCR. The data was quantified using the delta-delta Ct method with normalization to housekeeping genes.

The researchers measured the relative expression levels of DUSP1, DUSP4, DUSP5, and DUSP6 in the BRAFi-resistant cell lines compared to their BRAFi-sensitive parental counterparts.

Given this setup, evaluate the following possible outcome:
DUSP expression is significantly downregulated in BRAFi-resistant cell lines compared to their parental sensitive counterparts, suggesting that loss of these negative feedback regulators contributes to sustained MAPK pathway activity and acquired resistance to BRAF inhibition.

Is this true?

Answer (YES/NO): YES